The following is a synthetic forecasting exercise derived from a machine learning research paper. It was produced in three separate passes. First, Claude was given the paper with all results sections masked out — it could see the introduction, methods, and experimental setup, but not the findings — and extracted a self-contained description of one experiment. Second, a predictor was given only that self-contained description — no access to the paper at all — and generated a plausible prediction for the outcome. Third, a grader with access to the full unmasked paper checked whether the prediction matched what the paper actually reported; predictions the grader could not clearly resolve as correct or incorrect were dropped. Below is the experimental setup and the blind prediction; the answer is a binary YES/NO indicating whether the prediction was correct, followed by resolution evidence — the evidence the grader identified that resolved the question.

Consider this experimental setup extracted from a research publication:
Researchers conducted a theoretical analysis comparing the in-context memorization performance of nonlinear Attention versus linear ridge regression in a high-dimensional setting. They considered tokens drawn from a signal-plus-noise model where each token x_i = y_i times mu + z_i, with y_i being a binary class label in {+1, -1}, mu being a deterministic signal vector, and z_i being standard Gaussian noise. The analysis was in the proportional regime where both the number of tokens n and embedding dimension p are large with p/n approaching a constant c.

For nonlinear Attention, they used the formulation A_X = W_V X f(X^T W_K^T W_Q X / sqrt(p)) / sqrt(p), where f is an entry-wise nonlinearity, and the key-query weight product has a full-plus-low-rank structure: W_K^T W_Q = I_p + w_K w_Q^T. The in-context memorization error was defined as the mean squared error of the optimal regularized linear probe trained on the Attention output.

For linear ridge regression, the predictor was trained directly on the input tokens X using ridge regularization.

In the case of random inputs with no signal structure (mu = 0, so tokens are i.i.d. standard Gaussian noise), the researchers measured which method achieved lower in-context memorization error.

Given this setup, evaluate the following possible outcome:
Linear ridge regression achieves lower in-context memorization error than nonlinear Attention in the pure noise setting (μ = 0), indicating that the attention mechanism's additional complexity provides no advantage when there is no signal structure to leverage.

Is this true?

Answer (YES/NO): YES